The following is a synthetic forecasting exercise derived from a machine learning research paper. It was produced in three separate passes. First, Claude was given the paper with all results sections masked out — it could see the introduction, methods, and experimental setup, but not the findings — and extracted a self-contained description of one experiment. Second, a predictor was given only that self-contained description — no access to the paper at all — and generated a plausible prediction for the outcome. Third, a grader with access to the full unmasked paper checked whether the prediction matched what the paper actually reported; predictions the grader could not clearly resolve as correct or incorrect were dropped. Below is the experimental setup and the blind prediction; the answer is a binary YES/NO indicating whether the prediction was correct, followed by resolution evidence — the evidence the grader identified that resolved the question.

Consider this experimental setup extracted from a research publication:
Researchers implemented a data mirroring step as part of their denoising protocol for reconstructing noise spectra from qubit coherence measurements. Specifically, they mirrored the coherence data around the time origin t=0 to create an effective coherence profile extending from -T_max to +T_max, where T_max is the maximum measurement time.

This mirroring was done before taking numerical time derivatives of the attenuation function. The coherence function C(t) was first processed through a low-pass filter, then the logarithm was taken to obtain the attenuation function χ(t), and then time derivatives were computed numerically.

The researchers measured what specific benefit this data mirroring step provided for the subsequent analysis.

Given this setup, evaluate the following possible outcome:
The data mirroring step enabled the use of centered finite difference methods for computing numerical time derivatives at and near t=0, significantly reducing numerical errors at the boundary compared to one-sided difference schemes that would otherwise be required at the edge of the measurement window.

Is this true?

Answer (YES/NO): NO